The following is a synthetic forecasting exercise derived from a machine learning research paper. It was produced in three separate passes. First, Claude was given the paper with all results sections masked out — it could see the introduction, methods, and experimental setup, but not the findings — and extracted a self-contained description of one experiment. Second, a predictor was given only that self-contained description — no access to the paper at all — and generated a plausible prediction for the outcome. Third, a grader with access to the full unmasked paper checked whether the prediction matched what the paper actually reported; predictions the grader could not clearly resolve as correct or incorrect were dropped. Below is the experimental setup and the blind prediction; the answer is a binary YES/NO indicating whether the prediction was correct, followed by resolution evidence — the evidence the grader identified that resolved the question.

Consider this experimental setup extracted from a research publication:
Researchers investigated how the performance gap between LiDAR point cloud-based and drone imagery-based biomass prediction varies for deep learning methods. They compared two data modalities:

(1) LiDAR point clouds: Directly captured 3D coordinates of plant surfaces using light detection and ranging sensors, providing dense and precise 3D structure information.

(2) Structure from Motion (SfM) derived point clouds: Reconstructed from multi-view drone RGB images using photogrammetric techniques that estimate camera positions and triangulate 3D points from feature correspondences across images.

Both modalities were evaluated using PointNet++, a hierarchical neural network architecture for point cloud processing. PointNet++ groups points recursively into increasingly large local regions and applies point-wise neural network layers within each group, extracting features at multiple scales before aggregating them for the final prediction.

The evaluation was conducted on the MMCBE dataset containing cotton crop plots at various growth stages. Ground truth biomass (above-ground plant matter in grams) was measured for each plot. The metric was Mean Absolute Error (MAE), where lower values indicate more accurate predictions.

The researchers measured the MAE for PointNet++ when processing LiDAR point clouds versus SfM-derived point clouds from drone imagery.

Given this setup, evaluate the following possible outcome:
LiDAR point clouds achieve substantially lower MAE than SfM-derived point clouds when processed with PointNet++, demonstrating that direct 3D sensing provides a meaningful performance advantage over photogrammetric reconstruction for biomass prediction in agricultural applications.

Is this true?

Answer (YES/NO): NO